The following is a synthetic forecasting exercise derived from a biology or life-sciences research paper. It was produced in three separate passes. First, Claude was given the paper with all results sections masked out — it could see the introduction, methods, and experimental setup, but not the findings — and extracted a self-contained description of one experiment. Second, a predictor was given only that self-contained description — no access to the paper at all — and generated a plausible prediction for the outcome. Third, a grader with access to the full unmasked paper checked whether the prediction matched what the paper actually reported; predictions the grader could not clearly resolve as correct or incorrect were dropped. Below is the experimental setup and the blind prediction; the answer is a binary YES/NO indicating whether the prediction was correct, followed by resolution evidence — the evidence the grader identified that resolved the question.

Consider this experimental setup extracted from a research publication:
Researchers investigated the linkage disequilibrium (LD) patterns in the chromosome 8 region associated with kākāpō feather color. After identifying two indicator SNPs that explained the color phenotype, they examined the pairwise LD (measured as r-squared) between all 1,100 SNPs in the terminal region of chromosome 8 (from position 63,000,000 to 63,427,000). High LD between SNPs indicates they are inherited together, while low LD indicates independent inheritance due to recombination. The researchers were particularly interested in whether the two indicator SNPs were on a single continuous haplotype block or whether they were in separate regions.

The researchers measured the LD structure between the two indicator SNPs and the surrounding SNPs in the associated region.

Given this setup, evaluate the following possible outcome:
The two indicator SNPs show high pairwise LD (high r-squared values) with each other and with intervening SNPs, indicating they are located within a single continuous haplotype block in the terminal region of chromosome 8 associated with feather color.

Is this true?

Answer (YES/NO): NO